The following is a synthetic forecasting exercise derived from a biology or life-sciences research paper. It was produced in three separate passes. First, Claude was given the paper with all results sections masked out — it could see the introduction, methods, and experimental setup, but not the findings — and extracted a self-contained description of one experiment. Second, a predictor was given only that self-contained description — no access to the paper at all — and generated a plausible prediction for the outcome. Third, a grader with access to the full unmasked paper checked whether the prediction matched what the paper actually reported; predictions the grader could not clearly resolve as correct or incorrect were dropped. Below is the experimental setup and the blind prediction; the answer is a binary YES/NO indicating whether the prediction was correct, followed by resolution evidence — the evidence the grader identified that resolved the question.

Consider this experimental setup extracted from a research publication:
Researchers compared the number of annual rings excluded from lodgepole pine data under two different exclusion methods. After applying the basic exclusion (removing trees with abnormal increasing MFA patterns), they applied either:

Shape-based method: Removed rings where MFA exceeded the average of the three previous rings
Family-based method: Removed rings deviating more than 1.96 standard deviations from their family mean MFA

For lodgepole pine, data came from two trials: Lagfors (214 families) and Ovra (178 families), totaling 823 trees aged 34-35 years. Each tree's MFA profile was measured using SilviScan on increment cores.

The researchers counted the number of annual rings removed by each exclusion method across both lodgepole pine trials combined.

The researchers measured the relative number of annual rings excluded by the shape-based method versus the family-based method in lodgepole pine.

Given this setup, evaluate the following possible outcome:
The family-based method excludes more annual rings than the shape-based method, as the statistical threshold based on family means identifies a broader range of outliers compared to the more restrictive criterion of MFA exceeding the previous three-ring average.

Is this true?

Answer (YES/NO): NO